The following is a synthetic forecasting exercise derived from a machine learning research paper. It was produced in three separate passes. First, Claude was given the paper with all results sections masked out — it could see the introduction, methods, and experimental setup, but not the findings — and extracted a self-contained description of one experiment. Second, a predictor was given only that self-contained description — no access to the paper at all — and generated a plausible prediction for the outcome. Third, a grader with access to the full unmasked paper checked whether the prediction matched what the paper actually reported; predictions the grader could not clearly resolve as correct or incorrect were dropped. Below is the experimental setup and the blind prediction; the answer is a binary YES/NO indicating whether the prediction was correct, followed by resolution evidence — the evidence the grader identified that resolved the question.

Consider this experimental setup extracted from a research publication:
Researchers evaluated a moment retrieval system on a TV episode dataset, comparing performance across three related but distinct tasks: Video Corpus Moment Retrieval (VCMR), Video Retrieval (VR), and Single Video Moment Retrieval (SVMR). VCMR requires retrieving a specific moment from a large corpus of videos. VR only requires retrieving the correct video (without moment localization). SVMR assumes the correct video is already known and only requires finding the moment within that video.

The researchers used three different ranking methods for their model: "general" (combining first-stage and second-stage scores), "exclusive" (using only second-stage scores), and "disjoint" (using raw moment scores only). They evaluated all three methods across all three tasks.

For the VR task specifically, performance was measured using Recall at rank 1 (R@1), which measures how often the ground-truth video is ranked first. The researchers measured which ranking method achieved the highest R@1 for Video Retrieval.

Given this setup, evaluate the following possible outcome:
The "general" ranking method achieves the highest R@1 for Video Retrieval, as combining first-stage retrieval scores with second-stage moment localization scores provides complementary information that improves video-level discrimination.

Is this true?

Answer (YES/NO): NO